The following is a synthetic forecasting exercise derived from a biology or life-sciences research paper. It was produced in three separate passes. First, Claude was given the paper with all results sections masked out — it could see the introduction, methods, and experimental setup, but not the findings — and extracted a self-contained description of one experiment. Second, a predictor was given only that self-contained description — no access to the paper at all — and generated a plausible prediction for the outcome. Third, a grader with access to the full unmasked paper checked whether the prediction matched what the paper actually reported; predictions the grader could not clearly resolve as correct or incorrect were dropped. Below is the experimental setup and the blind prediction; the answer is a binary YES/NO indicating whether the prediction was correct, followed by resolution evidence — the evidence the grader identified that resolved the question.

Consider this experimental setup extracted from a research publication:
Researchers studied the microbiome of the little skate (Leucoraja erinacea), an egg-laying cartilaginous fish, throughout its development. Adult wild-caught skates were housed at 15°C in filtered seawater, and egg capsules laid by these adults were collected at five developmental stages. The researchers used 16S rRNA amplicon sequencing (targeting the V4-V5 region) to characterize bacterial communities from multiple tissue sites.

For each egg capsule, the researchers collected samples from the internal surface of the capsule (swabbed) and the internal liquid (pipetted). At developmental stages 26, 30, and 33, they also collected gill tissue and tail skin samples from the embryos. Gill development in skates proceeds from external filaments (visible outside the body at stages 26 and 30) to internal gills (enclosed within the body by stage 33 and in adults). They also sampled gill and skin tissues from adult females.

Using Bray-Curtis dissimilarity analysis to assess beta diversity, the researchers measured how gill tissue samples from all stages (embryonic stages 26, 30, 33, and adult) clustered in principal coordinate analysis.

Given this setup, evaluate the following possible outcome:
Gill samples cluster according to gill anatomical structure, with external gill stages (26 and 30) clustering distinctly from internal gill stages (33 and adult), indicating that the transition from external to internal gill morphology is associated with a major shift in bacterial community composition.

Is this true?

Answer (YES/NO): YES